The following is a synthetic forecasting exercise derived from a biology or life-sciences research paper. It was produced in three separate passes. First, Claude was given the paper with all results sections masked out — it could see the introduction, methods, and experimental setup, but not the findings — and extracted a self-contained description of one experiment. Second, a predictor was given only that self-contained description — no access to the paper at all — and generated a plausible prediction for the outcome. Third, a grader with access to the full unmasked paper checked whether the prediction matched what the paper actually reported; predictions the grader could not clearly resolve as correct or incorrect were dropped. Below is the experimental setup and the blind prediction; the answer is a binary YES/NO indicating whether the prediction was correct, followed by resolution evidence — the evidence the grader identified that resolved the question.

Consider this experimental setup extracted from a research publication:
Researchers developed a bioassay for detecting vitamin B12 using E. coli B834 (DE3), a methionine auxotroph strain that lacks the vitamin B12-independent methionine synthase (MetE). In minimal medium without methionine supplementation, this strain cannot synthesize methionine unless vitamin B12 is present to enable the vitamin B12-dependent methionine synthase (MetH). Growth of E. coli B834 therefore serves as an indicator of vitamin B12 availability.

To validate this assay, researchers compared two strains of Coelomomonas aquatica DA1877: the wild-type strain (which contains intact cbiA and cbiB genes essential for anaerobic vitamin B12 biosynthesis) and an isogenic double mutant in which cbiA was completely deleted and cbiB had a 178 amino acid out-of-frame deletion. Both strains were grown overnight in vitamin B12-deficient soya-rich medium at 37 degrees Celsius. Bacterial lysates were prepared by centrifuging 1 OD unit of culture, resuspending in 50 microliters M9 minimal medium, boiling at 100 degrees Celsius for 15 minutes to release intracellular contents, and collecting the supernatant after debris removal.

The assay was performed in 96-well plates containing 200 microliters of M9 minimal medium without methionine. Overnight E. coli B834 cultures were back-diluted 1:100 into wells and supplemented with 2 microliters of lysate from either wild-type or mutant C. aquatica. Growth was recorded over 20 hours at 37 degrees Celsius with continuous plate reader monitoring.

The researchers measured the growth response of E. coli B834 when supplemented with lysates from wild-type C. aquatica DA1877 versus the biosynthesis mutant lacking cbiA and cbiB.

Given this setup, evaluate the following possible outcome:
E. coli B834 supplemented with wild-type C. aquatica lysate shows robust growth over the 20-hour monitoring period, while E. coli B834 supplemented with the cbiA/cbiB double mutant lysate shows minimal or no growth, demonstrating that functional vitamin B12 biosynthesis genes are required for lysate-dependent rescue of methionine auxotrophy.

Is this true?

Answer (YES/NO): YES